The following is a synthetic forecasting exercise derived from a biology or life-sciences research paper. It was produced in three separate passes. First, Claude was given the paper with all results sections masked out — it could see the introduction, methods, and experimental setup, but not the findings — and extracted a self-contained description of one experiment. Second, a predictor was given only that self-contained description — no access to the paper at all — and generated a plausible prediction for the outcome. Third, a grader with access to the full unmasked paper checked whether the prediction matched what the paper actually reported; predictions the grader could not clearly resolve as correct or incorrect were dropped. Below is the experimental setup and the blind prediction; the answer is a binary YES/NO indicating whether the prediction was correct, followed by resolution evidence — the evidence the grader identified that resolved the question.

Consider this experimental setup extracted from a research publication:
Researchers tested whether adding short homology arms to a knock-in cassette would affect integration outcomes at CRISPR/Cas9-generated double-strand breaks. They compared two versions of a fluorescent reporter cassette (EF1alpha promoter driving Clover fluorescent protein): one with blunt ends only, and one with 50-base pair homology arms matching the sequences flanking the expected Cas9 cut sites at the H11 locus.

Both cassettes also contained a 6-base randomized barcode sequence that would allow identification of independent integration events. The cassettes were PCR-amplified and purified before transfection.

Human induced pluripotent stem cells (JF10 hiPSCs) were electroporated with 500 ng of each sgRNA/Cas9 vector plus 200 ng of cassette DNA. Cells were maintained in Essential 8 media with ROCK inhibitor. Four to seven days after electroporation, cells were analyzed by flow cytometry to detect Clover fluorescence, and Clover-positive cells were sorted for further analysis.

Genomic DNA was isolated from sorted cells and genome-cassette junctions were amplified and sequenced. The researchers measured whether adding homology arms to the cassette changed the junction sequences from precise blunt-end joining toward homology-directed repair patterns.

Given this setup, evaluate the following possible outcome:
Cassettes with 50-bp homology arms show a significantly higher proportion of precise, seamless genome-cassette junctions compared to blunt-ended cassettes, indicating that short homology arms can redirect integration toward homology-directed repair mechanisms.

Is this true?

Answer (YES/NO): YES